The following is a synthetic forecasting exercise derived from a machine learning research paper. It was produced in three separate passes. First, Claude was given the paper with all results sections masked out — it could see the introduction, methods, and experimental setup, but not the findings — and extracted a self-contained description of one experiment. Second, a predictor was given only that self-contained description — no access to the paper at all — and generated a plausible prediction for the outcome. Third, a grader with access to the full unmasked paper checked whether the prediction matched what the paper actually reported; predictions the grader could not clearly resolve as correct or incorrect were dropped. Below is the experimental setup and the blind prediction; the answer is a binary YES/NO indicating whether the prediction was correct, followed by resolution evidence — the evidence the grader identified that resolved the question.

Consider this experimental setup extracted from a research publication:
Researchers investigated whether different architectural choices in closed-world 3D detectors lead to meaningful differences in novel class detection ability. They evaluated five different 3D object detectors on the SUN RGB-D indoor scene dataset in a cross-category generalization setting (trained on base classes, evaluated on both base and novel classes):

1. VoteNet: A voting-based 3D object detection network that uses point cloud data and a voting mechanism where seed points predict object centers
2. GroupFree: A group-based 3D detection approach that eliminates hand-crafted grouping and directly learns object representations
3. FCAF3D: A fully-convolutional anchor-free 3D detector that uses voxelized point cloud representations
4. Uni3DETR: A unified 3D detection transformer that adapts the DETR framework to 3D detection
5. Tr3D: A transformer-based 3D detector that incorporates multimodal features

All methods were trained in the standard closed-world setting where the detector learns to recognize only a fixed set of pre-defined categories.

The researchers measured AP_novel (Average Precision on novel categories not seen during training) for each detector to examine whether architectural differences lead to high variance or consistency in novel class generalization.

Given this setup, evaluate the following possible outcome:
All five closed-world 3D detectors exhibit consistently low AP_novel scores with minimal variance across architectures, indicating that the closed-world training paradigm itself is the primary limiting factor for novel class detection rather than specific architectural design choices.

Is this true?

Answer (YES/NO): NO